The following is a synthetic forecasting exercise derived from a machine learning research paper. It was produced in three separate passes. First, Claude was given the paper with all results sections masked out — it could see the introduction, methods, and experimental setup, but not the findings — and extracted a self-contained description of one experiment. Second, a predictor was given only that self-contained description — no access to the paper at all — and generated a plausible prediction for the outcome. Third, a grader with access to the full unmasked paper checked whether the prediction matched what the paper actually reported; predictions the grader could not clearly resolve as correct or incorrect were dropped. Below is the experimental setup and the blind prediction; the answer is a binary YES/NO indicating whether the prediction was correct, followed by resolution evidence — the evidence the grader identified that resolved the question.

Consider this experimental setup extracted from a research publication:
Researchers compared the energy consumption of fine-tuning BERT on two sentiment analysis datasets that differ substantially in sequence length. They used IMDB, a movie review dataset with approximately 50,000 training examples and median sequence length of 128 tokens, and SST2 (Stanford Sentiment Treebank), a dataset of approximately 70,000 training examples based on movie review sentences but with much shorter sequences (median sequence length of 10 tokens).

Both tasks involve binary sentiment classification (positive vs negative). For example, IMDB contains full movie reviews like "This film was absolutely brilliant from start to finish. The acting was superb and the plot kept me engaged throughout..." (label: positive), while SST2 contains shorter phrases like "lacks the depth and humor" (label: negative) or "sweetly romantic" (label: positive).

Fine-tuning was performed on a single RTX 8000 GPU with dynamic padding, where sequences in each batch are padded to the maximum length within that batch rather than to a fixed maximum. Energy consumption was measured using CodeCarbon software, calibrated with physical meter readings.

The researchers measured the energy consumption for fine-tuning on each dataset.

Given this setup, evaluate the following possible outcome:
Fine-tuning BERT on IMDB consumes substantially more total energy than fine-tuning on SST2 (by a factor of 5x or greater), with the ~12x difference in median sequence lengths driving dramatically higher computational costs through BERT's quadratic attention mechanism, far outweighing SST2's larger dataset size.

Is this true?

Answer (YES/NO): NO